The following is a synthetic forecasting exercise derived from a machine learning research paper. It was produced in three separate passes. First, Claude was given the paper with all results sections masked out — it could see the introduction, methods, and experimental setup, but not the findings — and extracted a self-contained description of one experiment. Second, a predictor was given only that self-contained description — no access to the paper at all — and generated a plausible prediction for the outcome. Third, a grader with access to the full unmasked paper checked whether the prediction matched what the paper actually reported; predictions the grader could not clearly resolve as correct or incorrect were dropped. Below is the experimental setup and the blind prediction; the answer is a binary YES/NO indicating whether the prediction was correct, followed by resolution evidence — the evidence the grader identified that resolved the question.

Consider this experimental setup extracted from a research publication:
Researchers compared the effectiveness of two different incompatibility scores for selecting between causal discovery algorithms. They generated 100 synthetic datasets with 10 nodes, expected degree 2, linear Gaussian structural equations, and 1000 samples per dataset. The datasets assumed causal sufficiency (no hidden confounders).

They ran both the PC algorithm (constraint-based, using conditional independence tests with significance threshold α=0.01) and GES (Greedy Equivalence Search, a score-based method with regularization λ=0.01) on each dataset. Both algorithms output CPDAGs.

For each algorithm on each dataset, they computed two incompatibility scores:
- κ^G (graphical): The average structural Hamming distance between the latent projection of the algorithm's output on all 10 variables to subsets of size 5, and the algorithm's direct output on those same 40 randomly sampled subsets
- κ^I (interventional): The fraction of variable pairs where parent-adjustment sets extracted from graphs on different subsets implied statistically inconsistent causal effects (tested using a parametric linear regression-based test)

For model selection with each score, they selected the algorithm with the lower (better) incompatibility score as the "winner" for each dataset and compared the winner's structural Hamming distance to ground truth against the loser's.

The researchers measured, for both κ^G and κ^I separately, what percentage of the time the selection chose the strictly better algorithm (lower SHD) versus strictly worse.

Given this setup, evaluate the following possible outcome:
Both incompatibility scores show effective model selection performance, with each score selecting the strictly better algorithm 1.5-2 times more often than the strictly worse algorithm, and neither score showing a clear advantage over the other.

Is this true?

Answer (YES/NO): NO